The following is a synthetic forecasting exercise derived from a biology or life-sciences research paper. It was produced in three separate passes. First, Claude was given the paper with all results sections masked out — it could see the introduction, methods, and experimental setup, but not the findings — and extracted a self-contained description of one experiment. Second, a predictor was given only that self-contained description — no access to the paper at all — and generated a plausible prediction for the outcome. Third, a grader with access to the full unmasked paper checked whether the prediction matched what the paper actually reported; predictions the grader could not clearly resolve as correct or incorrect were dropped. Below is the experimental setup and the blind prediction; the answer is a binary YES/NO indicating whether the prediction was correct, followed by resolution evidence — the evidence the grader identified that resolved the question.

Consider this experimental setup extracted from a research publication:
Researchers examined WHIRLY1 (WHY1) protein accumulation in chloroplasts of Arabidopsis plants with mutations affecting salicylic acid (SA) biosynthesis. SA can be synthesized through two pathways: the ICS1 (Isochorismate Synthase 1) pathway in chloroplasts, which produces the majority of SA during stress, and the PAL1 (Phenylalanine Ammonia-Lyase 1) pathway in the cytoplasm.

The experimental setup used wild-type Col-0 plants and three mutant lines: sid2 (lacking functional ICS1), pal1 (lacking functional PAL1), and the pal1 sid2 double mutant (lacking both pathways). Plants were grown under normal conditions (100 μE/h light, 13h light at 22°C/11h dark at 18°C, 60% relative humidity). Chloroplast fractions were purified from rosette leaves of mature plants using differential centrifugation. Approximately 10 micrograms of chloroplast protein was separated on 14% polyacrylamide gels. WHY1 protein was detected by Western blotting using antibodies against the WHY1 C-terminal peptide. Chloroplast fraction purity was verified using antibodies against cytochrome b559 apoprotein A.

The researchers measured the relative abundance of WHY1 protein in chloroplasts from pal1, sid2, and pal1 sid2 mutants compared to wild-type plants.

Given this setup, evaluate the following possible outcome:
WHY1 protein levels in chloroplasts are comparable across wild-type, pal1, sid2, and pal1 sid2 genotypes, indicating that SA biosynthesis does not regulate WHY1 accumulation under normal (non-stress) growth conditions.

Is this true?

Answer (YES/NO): NO